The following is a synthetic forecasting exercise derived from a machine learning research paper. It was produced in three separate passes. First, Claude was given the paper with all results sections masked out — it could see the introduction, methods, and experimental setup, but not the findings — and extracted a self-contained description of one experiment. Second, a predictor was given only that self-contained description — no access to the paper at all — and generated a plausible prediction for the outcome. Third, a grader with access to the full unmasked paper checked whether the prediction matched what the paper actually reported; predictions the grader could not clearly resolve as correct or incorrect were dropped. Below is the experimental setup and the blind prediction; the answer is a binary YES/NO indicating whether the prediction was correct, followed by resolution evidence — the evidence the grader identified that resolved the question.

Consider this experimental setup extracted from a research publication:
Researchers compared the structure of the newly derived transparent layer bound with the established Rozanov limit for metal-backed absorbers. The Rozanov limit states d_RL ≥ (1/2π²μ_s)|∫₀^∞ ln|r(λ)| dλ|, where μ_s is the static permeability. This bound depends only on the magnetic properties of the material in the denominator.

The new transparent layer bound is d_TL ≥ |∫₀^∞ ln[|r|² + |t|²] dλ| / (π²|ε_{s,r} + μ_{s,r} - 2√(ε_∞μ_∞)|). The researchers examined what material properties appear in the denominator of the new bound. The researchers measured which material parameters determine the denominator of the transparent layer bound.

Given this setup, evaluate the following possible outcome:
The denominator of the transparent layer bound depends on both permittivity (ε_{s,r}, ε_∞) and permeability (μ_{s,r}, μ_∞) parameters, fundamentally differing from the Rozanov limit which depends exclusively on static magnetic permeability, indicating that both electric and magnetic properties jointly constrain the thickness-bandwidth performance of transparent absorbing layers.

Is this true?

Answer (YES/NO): YES